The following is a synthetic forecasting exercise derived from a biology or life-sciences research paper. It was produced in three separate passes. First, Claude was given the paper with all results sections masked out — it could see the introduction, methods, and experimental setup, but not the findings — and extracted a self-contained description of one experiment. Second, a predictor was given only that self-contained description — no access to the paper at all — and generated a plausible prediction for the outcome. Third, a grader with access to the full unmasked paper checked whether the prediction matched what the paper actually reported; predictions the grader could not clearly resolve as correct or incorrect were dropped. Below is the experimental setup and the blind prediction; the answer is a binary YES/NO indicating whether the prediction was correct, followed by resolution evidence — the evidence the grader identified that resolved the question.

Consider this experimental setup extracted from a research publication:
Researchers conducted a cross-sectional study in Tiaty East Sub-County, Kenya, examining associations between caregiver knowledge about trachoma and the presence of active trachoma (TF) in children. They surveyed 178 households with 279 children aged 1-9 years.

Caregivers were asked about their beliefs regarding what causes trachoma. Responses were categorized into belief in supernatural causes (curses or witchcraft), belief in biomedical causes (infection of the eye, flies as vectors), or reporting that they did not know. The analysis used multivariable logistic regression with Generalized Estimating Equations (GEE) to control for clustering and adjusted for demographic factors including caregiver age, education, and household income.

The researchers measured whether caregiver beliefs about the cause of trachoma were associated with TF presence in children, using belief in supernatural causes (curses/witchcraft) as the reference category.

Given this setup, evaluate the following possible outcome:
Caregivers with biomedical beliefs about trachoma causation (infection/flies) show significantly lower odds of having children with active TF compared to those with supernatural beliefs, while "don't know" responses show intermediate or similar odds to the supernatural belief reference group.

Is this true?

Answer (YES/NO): YES